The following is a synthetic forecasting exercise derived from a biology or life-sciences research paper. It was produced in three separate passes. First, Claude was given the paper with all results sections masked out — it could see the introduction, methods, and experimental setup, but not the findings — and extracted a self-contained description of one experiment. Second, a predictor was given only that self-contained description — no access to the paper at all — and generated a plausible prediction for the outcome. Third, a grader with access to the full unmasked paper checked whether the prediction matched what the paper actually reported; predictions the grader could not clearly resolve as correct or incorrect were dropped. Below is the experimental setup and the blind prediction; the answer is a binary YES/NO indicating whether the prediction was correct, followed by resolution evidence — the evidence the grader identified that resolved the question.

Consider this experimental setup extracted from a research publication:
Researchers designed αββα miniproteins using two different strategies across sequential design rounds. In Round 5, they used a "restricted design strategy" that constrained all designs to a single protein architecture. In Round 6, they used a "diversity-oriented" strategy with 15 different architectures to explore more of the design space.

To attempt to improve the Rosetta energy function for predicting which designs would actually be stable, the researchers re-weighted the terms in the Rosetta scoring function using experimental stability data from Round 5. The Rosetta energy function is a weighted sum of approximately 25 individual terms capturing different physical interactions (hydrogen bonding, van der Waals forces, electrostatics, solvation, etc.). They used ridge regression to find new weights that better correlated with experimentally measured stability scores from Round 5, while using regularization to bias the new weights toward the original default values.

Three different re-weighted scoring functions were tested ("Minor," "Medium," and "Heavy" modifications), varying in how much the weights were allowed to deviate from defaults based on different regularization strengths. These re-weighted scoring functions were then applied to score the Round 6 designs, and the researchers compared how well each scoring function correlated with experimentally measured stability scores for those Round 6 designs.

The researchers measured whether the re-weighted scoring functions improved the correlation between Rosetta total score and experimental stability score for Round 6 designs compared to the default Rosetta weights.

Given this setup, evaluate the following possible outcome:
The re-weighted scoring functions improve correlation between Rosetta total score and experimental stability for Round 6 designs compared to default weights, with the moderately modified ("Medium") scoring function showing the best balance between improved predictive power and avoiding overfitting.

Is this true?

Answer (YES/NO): NO